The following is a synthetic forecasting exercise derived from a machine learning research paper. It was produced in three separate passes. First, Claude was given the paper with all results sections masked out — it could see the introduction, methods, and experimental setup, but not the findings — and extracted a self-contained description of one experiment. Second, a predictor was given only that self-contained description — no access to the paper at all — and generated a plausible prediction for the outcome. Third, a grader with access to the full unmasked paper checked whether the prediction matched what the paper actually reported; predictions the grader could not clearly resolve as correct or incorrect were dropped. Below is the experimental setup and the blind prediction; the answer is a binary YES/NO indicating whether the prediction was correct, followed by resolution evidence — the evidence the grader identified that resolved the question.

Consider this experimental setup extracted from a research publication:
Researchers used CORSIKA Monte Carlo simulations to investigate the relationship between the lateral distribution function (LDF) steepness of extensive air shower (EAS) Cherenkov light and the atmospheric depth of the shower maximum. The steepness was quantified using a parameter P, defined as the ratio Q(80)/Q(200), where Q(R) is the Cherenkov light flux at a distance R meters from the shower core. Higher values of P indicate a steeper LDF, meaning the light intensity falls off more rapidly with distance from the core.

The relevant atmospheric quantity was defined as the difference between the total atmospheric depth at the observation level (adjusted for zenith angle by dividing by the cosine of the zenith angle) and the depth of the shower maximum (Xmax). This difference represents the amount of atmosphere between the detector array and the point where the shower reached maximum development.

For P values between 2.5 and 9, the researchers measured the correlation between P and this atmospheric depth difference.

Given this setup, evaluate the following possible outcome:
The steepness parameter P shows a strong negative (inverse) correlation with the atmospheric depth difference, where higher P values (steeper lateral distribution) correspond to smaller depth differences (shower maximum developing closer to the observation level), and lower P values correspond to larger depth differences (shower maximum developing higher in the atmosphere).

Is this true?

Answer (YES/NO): YES